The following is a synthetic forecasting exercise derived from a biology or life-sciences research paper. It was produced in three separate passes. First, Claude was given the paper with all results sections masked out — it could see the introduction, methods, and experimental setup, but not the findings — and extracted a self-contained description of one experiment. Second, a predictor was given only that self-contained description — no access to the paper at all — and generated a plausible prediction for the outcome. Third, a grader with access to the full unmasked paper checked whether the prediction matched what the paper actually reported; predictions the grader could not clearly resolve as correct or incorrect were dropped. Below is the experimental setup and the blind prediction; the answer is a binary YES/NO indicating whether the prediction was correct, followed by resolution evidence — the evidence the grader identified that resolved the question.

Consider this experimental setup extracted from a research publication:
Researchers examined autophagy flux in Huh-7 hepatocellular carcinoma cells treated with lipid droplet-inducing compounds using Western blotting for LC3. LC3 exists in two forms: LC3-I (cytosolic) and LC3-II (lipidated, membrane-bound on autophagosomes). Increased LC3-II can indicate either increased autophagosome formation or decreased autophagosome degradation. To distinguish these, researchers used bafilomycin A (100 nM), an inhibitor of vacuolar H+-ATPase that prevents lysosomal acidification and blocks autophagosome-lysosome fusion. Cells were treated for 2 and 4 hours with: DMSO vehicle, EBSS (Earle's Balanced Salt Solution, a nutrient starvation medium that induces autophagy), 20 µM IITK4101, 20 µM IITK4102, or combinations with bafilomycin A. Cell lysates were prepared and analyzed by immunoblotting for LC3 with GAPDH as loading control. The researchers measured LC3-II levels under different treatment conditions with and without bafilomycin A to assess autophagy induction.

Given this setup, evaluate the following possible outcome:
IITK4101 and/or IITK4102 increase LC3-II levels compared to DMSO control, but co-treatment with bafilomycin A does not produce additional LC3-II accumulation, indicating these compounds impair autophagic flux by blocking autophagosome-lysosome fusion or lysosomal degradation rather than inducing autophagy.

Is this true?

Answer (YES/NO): NO